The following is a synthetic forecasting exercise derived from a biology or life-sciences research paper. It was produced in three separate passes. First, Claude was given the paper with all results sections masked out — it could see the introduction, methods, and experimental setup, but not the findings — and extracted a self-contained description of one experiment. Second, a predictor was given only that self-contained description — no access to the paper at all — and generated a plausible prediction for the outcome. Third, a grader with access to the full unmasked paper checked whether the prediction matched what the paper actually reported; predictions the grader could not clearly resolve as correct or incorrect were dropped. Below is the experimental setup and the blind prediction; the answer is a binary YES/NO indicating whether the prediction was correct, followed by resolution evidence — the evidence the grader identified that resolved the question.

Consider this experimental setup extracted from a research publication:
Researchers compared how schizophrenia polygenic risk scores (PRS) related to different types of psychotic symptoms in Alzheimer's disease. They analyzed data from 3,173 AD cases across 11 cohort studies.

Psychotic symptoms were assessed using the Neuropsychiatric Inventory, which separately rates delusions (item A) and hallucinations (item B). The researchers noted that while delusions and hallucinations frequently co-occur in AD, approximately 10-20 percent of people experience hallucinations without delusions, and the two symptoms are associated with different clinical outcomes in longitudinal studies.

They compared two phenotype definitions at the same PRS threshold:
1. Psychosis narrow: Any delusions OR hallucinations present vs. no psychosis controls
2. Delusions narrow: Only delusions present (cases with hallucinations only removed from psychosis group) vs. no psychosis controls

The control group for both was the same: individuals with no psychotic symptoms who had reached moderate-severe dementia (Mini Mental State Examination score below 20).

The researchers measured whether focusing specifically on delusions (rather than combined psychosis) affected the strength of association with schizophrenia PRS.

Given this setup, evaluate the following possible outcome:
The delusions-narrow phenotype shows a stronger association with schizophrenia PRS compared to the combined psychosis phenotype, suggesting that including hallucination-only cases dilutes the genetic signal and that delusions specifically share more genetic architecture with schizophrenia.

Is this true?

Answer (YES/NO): YES